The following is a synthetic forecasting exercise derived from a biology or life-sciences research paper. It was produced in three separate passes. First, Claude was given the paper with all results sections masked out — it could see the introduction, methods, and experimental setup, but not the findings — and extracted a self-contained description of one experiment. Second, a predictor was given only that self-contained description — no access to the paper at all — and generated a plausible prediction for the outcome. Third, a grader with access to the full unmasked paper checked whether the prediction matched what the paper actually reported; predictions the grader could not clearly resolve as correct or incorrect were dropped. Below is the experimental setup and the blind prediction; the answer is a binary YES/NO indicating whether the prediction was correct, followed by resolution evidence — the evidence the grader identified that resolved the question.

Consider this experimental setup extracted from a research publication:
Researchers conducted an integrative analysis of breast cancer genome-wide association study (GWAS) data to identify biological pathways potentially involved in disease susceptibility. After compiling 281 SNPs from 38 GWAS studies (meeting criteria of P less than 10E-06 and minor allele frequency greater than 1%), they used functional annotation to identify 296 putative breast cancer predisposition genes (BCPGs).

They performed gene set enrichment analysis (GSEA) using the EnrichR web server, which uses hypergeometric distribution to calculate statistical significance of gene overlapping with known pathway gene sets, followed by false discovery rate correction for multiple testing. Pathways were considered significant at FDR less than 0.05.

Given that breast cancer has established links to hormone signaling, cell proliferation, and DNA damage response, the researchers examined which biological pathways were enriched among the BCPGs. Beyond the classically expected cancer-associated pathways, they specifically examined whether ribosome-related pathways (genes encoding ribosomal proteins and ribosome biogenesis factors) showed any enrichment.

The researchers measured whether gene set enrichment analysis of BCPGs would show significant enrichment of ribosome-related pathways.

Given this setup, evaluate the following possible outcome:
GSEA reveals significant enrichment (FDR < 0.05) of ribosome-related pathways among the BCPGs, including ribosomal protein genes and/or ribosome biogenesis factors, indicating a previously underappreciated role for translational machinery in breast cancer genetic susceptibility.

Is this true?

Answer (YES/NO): NO